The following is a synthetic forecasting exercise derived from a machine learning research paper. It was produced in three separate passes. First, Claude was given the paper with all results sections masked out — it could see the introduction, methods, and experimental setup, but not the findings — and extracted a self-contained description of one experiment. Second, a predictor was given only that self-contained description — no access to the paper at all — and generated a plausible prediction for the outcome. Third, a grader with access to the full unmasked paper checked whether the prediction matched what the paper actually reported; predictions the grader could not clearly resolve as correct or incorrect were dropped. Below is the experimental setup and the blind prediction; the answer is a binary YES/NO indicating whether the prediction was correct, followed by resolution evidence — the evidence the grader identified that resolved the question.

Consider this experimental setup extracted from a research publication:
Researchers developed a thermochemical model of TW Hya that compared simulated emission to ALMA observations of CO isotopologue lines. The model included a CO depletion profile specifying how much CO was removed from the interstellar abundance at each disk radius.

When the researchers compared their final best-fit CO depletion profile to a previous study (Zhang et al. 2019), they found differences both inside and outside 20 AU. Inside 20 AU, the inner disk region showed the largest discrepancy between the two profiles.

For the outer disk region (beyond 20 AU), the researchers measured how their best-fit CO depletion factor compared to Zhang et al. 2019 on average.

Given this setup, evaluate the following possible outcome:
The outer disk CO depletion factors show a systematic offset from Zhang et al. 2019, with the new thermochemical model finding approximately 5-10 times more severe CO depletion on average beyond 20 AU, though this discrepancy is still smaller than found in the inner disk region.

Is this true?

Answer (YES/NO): NO